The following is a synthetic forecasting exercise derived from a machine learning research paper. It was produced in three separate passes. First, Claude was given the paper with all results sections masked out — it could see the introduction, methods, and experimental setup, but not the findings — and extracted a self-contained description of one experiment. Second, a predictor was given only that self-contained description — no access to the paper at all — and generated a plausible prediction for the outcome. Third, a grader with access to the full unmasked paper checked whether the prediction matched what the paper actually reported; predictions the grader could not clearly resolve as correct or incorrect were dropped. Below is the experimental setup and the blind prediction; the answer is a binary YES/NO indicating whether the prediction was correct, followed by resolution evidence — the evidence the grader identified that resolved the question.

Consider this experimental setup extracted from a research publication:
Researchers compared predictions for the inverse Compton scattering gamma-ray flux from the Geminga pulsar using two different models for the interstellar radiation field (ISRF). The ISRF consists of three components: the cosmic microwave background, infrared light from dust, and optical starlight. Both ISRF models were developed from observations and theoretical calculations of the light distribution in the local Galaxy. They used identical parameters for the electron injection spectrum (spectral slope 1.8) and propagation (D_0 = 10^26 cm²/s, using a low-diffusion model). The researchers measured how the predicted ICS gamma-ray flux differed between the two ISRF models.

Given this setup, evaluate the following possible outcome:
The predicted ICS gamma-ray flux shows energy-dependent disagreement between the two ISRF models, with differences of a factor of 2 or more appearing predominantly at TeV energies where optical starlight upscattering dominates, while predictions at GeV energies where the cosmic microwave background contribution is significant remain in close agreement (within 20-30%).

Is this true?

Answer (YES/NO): NO